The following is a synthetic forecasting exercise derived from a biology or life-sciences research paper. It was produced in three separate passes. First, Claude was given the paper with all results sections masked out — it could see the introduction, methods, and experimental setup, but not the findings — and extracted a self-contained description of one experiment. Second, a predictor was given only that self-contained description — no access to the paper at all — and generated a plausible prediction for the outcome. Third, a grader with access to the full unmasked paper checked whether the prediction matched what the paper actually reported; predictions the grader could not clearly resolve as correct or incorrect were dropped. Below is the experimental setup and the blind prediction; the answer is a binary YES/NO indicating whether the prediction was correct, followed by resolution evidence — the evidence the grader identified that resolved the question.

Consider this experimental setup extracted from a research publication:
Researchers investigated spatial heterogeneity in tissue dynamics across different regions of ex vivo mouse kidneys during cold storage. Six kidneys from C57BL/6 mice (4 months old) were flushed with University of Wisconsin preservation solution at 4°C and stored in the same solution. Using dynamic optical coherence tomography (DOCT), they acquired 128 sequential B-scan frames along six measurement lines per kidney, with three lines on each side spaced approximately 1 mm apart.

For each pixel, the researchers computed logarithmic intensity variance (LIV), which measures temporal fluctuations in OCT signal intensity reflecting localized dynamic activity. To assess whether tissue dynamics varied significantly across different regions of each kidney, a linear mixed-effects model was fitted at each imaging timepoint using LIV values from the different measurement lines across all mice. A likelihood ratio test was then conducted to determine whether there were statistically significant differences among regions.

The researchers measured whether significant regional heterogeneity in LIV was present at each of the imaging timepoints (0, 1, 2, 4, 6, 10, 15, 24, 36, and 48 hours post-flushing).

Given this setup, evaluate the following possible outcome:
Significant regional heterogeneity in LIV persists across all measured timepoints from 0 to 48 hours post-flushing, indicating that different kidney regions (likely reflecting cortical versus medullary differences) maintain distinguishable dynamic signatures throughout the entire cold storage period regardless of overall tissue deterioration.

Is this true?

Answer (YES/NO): NO